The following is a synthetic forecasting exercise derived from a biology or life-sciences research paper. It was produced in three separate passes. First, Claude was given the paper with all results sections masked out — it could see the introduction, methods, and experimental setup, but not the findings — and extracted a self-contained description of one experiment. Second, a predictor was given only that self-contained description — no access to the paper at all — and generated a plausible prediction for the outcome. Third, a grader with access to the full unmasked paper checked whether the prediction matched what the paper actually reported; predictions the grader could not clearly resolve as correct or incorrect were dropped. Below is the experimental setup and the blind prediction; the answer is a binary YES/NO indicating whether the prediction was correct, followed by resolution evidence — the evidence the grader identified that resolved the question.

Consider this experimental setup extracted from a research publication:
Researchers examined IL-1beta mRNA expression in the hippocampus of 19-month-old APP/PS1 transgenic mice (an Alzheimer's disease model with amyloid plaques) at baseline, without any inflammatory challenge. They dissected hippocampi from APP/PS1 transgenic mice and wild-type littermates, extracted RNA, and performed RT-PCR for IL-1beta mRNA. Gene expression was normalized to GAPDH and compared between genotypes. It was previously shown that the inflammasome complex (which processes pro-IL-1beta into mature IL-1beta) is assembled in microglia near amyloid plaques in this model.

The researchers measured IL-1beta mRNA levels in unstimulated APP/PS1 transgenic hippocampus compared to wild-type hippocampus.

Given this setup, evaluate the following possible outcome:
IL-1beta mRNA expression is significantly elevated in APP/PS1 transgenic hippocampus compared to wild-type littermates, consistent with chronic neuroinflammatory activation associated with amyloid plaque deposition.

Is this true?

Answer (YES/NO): NO